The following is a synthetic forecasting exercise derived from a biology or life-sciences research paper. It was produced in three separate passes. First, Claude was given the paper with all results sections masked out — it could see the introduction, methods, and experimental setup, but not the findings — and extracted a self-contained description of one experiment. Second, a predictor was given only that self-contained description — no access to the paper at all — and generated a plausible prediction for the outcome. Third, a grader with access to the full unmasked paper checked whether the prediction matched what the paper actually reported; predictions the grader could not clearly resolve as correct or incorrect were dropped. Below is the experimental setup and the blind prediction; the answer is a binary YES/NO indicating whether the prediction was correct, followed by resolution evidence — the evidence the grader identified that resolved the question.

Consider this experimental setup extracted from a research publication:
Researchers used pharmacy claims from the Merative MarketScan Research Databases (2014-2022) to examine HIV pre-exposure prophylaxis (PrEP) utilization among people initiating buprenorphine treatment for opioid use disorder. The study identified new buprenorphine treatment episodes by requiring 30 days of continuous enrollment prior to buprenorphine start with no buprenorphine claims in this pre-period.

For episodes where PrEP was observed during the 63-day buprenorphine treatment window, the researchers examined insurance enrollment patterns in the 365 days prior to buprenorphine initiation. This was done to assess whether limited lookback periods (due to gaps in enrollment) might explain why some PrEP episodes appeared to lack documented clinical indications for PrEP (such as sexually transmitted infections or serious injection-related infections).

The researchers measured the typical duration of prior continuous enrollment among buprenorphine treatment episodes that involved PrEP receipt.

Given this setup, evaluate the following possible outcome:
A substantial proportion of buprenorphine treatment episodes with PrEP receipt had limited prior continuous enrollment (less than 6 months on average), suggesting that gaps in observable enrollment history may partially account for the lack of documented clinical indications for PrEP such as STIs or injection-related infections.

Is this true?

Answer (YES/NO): NO